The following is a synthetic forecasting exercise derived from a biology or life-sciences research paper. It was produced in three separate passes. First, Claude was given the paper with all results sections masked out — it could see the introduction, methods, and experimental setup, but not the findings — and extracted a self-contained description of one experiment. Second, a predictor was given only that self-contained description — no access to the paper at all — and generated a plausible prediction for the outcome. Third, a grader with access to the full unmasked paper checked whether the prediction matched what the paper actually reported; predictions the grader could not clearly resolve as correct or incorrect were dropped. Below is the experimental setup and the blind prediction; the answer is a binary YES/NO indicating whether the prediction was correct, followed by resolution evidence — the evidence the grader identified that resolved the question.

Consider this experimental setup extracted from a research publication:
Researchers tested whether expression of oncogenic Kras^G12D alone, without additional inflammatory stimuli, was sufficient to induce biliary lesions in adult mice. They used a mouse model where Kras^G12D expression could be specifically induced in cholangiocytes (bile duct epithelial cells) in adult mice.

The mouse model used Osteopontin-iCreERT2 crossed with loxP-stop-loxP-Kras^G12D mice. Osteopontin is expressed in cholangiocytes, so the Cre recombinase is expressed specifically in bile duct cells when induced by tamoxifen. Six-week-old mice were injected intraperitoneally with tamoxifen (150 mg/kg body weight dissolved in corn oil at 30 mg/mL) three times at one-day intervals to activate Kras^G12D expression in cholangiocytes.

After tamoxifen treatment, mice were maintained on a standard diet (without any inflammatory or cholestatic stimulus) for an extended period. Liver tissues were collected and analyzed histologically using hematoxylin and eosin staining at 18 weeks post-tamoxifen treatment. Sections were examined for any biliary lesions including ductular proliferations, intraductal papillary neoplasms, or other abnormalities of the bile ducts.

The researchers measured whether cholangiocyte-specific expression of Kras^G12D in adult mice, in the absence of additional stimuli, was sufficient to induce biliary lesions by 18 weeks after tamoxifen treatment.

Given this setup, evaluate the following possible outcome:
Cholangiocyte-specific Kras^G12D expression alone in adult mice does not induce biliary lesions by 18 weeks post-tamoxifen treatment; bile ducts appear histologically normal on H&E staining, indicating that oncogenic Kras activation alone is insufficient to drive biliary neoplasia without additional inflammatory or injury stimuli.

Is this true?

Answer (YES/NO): YES